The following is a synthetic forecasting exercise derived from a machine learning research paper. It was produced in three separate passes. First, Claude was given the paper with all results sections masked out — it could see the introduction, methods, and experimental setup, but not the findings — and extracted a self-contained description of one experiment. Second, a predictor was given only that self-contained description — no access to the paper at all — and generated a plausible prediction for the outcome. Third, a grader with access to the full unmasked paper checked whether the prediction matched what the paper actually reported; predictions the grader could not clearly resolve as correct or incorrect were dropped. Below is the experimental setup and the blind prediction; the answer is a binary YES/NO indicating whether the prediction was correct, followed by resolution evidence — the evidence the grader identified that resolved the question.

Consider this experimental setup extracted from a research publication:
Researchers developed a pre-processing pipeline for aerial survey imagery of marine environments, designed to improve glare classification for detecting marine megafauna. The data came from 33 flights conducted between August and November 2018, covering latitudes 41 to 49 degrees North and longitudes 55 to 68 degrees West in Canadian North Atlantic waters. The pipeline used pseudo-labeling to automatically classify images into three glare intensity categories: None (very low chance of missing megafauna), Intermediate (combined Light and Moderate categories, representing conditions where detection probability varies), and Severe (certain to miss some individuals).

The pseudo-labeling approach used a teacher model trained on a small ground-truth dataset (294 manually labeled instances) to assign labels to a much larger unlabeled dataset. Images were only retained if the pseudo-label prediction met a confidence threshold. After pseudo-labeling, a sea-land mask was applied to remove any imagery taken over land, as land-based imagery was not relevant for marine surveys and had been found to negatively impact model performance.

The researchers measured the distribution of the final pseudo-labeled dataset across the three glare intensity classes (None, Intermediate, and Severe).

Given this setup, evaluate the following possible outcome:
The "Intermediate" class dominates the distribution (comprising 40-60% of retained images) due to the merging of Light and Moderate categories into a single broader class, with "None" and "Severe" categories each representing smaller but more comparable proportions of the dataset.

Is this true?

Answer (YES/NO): NO